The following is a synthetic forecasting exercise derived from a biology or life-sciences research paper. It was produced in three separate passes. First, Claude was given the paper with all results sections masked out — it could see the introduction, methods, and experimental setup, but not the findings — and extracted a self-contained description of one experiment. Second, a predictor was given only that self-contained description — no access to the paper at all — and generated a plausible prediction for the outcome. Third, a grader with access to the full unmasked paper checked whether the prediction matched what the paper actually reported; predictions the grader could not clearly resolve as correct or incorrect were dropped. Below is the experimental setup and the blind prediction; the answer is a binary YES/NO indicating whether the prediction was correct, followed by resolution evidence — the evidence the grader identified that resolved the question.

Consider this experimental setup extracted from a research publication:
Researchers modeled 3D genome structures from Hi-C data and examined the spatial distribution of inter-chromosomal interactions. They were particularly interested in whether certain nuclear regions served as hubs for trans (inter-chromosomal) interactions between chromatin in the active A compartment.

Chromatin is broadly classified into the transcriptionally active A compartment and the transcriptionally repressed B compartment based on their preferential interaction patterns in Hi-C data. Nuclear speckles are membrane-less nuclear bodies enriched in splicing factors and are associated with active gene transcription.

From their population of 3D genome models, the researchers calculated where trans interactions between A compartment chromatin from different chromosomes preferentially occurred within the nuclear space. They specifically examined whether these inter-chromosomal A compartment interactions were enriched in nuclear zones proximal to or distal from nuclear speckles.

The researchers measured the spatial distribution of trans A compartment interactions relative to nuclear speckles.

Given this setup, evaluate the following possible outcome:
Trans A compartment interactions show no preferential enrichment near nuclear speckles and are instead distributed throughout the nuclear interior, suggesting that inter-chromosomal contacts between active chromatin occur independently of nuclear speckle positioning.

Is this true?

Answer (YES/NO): NO